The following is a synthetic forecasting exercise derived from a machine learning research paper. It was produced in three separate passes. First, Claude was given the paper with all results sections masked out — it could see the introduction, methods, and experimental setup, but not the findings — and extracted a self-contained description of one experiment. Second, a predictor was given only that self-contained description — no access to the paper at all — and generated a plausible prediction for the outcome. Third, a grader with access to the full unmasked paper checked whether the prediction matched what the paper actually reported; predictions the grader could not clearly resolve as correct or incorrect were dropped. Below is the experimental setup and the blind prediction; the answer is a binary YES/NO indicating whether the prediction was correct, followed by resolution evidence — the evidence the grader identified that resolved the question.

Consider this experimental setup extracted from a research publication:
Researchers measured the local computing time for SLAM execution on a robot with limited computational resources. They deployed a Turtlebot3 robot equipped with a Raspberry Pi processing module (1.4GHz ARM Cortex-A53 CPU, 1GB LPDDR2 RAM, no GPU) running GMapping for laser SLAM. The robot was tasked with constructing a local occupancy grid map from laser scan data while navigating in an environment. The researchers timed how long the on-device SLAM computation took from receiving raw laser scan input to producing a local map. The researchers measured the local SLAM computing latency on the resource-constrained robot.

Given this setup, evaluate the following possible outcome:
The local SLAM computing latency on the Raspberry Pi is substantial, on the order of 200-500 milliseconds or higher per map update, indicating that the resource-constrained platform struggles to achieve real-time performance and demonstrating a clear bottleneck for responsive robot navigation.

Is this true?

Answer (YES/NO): NO